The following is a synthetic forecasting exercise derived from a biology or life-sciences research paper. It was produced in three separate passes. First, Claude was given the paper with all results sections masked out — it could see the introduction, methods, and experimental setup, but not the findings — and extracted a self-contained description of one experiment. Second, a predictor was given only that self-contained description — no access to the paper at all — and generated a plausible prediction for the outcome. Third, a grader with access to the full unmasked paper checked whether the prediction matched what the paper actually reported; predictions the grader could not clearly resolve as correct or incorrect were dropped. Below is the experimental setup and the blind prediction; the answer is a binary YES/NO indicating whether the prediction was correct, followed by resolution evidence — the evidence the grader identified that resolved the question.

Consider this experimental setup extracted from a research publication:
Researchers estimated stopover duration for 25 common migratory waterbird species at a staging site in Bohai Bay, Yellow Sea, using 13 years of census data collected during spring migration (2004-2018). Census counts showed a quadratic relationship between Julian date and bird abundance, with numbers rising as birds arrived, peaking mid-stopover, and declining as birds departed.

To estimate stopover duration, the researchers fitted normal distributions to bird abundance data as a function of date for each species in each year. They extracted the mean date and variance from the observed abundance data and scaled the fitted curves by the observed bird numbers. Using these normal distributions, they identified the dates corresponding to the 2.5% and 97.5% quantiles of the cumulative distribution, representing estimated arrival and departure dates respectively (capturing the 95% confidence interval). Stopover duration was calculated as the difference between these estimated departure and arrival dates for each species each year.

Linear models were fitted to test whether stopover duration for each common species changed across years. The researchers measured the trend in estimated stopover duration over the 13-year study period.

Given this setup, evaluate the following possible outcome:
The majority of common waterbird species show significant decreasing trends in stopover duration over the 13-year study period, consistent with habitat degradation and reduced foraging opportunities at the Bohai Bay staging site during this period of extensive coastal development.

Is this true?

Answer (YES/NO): NO